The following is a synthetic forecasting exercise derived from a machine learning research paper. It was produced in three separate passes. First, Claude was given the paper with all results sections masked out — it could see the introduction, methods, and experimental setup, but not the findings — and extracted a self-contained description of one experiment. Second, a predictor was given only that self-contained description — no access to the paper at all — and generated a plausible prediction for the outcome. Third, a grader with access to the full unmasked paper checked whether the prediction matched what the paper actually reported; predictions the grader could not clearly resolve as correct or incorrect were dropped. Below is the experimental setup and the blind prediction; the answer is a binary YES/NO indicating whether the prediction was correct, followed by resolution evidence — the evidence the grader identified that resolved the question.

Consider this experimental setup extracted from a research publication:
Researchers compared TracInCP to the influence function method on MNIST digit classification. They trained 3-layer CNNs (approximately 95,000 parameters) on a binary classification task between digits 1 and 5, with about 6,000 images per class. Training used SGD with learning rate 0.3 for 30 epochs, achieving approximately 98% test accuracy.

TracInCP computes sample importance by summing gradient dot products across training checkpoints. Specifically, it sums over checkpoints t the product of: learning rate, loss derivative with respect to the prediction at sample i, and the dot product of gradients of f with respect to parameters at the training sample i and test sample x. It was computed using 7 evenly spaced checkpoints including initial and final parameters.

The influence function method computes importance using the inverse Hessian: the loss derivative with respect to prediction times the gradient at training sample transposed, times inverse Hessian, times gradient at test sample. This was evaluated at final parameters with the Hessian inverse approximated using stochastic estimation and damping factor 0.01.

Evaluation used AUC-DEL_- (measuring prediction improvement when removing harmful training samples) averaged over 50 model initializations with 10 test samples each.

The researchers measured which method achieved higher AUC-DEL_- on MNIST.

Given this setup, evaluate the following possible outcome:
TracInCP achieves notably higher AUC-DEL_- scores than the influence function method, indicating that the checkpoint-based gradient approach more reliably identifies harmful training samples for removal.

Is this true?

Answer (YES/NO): YES